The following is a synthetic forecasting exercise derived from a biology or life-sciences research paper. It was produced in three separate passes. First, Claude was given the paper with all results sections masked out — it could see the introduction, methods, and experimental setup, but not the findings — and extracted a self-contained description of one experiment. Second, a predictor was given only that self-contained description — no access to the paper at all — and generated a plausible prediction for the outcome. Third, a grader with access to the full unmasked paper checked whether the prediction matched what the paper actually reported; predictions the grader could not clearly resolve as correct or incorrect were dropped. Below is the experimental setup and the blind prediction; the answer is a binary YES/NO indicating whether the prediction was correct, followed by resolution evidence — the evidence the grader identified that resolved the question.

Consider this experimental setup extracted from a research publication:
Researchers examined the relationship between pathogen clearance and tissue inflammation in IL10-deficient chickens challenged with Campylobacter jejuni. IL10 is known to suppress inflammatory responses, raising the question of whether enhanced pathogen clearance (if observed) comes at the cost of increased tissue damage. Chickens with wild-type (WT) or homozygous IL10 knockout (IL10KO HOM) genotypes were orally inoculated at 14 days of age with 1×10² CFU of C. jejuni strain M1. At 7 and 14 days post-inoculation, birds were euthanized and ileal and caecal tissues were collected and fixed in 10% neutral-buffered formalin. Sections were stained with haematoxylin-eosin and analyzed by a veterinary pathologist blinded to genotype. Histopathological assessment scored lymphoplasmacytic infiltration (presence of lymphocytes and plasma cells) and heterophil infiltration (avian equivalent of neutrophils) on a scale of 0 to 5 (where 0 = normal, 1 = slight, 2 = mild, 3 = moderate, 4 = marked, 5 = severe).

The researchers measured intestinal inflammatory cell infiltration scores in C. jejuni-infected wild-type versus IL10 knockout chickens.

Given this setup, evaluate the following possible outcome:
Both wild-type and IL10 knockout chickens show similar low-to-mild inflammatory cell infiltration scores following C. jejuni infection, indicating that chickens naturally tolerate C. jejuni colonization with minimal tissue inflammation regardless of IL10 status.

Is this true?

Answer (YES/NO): NO